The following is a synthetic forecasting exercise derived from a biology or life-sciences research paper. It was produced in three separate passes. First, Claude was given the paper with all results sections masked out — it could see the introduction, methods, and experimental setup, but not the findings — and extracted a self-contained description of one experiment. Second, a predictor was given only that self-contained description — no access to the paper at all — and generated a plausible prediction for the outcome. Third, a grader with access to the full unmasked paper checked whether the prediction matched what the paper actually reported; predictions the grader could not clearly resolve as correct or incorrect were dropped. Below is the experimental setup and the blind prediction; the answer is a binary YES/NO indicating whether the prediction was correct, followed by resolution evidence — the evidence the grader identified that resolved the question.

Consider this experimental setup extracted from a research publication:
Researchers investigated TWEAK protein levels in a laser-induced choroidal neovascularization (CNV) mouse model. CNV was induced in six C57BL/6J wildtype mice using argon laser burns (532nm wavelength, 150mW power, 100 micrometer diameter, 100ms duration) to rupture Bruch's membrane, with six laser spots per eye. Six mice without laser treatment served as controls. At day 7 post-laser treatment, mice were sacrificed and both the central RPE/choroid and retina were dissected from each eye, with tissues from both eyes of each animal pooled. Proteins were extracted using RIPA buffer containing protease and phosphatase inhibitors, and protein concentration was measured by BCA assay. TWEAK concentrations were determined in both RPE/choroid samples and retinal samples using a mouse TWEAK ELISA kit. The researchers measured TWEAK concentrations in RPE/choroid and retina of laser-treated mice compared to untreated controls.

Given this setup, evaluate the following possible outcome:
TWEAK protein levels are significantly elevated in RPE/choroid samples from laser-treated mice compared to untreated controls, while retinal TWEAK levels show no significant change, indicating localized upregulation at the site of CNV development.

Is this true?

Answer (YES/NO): NO